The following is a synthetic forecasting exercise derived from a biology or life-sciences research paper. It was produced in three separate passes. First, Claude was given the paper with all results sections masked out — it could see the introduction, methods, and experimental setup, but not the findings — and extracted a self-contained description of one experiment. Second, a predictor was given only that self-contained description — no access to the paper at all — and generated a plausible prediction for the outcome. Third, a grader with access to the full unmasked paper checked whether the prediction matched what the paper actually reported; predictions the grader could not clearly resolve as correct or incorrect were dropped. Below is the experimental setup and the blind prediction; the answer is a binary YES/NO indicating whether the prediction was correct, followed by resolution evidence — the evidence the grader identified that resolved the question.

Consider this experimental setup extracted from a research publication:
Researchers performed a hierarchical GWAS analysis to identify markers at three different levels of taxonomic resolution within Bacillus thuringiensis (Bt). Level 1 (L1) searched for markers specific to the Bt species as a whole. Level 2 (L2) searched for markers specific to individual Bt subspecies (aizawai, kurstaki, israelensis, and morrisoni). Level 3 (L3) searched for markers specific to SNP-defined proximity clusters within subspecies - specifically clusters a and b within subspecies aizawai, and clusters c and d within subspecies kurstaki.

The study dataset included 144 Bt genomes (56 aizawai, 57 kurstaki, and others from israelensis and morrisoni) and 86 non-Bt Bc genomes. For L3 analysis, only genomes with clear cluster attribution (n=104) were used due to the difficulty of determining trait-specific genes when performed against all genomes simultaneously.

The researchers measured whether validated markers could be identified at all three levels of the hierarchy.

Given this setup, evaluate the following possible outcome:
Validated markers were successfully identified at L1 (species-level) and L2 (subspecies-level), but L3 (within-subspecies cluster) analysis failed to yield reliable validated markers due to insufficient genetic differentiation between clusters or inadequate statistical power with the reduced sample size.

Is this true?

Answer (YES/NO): NO